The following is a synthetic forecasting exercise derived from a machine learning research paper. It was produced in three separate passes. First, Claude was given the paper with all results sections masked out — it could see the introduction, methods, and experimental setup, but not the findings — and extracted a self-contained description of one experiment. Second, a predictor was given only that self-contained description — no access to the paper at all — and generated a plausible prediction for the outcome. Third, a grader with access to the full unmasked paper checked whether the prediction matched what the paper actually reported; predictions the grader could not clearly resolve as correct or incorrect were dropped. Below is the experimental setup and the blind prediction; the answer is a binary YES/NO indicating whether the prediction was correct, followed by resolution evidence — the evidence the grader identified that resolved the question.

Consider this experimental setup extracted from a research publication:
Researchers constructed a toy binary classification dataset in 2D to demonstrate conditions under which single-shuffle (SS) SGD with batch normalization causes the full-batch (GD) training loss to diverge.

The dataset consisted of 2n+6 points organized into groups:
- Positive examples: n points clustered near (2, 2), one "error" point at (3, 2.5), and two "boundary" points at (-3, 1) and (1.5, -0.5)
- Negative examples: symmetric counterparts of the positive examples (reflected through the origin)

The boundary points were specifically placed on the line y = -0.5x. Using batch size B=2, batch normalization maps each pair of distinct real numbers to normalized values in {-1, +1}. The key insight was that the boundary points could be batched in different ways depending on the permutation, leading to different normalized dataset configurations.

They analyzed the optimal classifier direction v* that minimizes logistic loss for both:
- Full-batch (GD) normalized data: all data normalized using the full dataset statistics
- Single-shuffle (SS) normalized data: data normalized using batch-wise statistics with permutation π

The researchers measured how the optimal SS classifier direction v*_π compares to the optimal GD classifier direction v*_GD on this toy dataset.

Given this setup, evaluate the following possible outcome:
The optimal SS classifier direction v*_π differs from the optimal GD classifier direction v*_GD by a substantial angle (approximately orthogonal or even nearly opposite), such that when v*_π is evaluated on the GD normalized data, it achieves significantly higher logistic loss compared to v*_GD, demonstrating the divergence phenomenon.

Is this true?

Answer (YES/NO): YES